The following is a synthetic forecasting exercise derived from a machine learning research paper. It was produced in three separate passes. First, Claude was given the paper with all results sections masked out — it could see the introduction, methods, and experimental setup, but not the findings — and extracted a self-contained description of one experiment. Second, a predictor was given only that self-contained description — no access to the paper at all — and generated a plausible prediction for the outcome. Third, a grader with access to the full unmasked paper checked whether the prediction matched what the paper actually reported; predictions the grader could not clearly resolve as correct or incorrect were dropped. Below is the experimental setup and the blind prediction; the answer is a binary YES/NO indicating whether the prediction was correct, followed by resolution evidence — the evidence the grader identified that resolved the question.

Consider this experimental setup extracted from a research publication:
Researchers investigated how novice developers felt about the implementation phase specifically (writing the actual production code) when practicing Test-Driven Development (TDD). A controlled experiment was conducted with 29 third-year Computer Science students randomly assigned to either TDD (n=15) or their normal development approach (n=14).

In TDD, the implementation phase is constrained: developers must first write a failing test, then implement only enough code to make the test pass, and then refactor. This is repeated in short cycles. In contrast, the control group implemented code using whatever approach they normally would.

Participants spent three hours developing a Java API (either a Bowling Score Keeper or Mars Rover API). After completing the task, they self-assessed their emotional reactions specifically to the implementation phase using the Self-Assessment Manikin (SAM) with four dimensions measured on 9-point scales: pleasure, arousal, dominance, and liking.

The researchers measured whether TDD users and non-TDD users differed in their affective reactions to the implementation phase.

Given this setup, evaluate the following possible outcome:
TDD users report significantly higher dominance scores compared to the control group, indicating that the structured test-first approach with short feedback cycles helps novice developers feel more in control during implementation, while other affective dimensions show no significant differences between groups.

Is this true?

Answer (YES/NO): NO